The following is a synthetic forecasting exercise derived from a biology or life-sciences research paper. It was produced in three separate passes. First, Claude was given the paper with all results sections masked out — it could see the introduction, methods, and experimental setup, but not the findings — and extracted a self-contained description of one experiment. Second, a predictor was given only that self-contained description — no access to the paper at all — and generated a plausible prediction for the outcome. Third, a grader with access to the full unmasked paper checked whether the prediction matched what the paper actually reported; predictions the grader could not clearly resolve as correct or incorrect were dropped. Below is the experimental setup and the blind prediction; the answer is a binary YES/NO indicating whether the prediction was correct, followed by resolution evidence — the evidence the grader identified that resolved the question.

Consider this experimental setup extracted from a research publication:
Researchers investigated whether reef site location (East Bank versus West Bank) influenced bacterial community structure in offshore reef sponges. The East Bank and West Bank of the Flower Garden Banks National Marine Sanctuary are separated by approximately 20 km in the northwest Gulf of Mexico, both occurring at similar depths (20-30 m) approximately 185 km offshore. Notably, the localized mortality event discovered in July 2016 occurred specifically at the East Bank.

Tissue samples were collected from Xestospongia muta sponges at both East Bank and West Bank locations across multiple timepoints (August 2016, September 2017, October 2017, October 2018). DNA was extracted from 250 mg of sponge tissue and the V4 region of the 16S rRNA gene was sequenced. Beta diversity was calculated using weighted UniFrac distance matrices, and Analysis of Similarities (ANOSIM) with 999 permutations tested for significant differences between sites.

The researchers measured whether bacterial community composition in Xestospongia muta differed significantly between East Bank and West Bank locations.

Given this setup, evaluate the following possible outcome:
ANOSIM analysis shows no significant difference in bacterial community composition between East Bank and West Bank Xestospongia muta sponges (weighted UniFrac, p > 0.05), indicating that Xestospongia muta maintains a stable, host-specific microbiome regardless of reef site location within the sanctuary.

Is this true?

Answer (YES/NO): YES